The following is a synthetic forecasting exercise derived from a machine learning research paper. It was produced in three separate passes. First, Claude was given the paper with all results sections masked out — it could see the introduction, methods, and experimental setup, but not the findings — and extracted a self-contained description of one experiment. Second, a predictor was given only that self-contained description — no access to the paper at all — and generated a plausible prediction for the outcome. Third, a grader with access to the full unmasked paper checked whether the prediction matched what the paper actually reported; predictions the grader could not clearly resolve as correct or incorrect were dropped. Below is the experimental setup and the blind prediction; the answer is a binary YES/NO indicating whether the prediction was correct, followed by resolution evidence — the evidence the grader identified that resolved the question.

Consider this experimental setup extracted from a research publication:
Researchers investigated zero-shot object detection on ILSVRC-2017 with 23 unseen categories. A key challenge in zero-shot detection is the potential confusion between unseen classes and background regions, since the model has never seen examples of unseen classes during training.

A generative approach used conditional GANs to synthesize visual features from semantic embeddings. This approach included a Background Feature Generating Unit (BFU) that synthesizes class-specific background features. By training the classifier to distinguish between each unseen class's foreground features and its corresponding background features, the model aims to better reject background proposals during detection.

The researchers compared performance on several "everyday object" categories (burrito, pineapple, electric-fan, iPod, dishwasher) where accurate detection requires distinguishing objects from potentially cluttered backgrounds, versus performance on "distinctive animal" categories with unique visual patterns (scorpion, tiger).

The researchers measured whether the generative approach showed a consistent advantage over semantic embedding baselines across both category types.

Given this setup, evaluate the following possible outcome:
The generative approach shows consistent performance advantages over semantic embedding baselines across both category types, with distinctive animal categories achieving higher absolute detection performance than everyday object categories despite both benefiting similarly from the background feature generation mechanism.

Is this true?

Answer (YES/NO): NO